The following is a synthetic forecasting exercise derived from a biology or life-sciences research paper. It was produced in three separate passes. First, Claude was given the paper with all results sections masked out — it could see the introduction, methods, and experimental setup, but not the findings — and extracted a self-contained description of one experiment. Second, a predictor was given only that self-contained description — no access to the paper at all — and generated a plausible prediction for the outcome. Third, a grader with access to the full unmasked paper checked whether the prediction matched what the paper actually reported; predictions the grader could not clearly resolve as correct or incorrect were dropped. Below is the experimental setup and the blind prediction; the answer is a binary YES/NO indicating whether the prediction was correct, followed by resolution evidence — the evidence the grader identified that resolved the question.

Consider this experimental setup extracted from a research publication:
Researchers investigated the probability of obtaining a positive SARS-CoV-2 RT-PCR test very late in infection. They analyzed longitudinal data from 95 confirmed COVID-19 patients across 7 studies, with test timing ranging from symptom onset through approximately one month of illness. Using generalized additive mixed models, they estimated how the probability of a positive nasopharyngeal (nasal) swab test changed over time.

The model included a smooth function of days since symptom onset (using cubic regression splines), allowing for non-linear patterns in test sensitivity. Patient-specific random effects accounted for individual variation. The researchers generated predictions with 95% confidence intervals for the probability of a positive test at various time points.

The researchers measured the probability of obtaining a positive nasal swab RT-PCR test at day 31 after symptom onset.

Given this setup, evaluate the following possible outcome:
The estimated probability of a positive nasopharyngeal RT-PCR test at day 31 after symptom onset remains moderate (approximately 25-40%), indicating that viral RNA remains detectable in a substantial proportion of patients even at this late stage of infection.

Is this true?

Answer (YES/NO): NO